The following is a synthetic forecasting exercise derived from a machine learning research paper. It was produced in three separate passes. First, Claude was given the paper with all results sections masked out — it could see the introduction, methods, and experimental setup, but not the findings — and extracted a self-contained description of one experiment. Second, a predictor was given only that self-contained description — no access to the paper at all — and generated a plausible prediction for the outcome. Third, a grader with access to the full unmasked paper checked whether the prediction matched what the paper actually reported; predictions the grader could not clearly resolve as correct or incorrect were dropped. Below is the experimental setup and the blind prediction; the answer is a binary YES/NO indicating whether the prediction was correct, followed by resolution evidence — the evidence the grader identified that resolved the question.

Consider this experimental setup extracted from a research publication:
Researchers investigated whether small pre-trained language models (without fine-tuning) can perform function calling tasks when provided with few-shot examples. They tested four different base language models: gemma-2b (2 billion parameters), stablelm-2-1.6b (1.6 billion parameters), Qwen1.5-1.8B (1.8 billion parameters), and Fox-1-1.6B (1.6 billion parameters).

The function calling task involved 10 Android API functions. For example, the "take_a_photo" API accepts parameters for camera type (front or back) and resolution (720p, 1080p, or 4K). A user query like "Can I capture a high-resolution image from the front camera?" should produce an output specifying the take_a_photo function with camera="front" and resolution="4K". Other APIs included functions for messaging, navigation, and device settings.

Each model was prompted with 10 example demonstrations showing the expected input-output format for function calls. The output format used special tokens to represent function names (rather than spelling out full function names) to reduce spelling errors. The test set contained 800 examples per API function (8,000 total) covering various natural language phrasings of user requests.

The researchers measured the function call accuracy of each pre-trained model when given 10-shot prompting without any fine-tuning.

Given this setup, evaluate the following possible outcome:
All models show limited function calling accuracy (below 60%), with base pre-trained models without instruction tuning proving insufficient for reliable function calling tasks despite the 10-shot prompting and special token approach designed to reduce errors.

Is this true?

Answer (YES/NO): YES